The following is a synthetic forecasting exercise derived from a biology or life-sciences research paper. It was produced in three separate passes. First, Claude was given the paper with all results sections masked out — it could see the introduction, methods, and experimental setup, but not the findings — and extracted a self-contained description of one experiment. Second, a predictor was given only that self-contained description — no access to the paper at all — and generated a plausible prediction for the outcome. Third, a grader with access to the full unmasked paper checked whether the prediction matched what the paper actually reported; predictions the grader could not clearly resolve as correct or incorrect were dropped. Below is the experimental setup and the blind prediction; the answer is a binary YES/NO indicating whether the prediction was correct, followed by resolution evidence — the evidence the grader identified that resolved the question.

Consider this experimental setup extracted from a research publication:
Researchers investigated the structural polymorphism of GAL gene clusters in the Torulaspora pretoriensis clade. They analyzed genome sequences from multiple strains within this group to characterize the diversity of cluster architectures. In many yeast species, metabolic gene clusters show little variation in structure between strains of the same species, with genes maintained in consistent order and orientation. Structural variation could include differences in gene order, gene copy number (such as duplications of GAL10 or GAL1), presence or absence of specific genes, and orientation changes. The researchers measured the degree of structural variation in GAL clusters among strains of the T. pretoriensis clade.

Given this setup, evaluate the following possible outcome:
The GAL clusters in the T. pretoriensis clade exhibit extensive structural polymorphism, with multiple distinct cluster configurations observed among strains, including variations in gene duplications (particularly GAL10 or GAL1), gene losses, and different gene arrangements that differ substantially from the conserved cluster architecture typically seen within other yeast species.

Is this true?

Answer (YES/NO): YES